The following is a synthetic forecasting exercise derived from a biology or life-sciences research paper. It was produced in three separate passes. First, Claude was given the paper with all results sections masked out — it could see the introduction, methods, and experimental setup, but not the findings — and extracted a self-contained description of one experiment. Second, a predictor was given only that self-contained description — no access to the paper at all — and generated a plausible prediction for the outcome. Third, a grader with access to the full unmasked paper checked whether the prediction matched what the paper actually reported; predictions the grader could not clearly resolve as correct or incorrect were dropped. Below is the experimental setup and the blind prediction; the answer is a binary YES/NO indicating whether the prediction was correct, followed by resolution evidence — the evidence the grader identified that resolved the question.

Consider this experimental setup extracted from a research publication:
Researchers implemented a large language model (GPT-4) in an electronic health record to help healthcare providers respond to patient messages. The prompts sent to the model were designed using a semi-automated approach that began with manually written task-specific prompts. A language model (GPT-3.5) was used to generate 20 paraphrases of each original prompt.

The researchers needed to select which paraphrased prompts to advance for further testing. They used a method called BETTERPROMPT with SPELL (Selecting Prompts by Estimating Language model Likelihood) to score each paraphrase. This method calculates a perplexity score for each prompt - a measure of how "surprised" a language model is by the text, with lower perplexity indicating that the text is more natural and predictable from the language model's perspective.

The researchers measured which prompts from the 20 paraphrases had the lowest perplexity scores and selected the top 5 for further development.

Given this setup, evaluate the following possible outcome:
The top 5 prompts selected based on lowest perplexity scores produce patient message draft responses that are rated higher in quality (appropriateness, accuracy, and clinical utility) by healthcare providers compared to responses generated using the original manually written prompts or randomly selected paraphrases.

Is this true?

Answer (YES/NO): NO